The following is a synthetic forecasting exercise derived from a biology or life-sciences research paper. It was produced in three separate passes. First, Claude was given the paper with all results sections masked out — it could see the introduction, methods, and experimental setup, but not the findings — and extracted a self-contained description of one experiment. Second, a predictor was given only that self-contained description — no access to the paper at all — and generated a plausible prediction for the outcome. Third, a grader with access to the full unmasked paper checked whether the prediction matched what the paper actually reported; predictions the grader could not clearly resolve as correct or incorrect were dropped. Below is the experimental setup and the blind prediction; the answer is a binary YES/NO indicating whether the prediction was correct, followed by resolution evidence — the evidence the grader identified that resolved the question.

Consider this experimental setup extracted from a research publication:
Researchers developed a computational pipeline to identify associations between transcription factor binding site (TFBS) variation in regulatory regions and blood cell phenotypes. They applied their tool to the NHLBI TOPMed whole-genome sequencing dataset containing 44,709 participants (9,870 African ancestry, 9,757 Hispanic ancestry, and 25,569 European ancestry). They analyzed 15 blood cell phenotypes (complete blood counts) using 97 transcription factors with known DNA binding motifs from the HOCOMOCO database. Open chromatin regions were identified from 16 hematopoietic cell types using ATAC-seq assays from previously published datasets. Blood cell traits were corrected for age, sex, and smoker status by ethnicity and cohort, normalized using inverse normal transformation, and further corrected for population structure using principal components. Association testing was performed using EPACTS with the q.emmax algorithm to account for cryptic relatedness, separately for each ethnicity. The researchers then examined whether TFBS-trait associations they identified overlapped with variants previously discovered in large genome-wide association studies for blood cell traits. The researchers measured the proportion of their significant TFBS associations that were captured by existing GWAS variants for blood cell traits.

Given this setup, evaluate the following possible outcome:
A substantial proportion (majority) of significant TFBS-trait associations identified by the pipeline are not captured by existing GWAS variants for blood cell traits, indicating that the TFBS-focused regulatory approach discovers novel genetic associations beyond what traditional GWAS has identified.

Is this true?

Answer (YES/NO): NO